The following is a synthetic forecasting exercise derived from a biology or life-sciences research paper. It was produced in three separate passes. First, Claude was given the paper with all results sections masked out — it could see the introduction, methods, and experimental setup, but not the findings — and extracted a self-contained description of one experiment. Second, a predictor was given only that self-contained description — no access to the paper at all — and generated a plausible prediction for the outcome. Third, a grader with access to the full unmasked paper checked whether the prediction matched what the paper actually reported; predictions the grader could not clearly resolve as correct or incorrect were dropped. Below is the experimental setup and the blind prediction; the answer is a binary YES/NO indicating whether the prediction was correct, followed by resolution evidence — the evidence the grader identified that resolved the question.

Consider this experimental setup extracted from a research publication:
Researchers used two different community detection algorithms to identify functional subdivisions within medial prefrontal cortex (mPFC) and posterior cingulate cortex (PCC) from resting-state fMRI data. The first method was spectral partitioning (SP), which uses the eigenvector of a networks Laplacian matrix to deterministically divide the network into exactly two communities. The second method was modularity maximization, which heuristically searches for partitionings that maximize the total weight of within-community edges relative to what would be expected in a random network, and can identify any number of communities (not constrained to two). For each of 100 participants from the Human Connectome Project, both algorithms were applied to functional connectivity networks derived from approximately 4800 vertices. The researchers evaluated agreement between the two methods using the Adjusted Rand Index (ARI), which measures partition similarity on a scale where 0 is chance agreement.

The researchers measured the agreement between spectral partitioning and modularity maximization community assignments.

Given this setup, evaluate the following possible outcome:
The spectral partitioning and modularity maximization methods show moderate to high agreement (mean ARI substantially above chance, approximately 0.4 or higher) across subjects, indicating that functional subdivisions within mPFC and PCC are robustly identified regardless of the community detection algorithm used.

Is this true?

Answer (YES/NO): YES